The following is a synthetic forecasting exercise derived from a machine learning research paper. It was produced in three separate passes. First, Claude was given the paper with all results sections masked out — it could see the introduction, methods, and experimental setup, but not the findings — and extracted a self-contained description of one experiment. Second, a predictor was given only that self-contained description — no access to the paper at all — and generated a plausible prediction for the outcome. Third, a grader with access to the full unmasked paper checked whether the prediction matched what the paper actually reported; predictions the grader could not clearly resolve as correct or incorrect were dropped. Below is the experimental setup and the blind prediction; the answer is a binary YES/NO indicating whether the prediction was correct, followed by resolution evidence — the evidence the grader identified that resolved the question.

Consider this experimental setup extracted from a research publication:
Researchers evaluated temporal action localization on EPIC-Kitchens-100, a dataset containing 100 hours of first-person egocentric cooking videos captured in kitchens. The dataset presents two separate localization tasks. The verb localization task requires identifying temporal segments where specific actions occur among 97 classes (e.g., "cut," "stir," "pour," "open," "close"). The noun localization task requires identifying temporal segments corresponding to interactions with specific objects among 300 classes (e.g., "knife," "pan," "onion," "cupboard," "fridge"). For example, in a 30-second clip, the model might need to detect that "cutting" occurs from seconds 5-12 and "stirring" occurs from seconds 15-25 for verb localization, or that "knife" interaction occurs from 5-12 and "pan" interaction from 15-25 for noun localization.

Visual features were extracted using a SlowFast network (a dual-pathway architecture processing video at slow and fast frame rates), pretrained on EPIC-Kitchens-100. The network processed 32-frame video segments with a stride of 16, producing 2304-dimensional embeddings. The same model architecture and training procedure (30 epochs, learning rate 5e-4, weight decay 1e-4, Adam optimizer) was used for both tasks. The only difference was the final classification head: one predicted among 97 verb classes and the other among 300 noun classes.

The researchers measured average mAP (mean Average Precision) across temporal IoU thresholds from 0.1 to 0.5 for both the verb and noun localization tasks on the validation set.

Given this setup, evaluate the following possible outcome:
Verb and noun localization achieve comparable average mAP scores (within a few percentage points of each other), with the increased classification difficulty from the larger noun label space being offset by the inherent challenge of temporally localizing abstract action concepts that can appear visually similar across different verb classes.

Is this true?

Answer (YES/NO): YES